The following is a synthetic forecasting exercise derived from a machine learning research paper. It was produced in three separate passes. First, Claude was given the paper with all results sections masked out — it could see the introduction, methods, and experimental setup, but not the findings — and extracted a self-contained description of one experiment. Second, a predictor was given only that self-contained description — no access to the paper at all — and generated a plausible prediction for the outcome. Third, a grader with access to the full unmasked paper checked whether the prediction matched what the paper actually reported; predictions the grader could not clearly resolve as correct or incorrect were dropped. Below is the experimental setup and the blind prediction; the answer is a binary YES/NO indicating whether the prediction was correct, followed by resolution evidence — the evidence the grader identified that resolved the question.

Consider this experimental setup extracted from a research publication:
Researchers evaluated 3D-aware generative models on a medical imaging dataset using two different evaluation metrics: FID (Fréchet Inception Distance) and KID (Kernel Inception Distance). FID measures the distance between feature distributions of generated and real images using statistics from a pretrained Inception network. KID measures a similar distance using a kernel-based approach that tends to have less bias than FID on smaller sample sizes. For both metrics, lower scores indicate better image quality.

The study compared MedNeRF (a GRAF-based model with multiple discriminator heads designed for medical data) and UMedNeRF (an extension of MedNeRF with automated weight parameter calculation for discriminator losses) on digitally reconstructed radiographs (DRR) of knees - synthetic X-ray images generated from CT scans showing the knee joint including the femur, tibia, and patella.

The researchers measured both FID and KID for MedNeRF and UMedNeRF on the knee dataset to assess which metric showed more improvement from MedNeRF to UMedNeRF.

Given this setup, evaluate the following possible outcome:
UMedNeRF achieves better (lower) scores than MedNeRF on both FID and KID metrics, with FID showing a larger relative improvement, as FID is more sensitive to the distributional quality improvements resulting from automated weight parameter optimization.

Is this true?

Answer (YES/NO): NO